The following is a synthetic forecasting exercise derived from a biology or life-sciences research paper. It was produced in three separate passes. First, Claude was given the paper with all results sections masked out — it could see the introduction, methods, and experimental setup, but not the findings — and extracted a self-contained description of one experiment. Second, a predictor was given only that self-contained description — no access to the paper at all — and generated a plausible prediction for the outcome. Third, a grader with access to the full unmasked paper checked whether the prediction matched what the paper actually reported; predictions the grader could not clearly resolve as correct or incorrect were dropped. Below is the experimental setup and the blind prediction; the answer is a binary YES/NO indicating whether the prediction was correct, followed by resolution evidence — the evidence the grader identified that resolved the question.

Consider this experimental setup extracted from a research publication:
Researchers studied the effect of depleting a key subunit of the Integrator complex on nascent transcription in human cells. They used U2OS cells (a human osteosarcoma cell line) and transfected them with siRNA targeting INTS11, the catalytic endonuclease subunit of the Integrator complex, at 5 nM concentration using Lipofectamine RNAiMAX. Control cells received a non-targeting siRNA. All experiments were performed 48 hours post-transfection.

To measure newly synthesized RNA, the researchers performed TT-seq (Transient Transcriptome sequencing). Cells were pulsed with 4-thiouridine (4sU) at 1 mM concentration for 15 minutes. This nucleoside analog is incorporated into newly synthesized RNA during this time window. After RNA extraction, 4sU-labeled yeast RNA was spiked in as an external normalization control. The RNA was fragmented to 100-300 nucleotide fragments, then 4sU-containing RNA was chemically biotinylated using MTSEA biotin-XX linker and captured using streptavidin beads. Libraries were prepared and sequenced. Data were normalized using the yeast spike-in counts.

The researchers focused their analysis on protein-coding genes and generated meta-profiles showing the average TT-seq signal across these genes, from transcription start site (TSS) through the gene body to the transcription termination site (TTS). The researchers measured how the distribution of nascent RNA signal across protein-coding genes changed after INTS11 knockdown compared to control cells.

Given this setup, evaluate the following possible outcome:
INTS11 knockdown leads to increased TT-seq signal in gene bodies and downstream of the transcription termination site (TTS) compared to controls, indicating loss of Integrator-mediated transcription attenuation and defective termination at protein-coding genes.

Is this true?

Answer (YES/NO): NO